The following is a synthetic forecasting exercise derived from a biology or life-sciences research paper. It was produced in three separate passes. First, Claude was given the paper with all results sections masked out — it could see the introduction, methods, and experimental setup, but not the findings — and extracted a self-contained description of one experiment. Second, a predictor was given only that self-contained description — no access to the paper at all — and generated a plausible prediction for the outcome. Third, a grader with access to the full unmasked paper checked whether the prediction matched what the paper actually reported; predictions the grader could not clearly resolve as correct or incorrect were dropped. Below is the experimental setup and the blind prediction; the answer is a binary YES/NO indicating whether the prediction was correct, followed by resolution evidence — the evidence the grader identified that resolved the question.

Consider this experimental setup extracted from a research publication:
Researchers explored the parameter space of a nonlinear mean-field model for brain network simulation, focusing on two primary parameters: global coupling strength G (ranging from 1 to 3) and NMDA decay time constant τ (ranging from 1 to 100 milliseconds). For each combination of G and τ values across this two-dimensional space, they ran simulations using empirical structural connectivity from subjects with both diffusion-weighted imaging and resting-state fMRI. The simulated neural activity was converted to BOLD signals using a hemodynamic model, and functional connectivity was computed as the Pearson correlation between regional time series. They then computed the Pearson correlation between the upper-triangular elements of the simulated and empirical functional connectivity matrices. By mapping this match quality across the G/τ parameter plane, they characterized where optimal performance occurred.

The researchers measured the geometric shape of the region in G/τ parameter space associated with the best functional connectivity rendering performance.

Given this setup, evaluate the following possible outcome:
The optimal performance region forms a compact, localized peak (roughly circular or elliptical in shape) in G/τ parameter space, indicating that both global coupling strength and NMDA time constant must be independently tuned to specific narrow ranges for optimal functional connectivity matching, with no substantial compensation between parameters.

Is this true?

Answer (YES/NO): NO